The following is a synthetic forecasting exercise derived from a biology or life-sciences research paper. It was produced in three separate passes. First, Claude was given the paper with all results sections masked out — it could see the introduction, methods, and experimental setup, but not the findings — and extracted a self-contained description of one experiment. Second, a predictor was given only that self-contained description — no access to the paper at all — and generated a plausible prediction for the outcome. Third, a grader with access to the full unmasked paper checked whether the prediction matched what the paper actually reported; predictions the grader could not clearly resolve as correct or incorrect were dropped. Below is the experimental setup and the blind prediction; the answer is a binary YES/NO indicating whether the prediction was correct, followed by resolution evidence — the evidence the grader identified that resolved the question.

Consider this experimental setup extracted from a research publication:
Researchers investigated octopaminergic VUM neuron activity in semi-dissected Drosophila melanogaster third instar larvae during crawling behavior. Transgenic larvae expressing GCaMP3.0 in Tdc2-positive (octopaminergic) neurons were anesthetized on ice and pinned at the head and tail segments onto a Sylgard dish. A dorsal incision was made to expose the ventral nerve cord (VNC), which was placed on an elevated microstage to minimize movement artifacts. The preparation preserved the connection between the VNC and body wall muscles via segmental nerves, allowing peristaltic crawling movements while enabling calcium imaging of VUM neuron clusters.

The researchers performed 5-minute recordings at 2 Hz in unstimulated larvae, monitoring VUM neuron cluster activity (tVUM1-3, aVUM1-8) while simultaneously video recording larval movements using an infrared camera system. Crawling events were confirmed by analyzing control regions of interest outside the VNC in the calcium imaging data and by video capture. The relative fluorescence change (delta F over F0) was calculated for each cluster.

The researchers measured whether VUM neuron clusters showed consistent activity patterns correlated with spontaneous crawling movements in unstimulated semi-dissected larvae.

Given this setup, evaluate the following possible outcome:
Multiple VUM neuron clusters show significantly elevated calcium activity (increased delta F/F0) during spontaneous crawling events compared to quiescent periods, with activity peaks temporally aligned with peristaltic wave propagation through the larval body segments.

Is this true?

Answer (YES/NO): NO